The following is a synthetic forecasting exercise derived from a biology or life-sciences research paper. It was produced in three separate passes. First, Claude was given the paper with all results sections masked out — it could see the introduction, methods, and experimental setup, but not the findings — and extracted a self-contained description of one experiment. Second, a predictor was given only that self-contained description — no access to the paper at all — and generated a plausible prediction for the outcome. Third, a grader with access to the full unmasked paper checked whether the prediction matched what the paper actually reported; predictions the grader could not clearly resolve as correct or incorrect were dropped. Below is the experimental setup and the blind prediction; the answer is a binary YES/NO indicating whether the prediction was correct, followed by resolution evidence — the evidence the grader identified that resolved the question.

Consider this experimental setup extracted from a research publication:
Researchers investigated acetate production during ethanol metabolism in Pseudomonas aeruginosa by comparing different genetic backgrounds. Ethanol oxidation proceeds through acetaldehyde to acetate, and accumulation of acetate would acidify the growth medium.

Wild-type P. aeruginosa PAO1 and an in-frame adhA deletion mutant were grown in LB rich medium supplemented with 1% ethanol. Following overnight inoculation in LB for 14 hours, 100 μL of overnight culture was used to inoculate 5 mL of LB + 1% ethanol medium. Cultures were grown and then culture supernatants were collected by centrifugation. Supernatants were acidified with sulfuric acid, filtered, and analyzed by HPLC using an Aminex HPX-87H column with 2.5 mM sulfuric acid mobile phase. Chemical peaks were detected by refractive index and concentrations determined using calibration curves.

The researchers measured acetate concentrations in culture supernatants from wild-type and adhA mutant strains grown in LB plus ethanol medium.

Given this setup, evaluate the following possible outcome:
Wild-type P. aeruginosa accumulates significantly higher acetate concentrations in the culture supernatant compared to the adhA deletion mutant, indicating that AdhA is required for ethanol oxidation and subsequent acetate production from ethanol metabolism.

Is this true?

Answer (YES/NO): YES